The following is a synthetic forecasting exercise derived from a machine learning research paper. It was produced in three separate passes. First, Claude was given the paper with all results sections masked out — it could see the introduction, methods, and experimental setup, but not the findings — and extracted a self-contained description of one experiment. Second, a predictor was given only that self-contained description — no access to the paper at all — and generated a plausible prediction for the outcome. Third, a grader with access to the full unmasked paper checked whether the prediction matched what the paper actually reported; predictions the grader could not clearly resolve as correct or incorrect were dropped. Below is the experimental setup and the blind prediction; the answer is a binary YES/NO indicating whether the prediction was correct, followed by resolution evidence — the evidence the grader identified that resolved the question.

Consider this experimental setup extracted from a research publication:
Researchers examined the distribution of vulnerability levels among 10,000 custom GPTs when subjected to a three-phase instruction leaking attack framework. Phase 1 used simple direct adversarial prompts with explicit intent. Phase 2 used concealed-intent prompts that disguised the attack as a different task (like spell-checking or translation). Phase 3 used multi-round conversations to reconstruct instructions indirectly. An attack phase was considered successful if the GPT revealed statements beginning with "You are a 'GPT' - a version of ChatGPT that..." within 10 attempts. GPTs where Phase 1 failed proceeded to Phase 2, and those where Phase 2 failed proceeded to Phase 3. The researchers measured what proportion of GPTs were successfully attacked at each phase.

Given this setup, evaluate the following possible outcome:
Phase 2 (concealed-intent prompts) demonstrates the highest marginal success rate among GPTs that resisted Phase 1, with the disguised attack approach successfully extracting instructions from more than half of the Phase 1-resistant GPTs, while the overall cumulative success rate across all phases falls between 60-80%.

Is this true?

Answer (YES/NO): NO